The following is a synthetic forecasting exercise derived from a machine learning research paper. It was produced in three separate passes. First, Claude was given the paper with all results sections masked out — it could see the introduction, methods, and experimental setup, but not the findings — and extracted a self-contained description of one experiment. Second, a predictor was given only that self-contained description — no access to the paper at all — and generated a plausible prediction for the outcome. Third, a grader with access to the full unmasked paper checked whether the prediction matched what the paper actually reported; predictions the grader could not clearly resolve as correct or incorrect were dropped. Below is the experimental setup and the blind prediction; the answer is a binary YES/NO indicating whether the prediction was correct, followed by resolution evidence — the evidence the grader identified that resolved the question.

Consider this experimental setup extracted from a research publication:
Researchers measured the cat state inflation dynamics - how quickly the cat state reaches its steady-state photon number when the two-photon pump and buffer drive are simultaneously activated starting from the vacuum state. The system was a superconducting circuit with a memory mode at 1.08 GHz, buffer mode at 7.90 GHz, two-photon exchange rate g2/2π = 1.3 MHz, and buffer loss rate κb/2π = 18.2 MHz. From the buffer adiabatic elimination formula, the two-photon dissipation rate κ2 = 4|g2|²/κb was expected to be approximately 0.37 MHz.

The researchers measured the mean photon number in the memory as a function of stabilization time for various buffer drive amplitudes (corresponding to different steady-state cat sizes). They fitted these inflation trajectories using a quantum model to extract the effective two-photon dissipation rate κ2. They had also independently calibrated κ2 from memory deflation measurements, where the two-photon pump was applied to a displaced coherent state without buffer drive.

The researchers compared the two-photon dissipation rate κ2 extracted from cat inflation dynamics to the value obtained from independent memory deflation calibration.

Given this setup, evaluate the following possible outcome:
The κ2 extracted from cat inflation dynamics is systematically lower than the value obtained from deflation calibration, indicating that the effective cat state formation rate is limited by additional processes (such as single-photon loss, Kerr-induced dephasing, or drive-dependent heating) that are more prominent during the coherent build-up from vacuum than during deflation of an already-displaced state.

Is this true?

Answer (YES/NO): NO